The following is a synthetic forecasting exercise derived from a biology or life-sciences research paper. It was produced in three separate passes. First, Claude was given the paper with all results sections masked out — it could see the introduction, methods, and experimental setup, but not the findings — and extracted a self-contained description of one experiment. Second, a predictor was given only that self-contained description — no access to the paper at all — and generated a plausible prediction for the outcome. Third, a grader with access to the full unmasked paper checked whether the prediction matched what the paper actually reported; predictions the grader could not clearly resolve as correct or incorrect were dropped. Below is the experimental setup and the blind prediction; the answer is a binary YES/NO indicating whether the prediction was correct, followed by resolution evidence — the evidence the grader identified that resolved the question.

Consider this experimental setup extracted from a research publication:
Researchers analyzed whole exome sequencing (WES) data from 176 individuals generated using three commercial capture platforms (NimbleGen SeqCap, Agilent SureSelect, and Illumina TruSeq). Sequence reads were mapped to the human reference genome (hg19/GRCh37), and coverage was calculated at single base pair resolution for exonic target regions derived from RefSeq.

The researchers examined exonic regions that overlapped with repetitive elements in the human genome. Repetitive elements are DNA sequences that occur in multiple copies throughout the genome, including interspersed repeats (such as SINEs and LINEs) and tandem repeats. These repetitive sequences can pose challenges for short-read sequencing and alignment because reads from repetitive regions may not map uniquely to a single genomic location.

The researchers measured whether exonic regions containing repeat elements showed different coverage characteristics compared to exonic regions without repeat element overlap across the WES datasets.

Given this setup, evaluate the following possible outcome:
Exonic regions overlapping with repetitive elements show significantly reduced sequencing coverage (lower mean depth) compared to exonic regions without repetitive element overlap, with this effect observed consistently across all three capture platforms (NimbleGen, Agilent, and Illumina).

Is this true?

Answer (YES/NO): NO